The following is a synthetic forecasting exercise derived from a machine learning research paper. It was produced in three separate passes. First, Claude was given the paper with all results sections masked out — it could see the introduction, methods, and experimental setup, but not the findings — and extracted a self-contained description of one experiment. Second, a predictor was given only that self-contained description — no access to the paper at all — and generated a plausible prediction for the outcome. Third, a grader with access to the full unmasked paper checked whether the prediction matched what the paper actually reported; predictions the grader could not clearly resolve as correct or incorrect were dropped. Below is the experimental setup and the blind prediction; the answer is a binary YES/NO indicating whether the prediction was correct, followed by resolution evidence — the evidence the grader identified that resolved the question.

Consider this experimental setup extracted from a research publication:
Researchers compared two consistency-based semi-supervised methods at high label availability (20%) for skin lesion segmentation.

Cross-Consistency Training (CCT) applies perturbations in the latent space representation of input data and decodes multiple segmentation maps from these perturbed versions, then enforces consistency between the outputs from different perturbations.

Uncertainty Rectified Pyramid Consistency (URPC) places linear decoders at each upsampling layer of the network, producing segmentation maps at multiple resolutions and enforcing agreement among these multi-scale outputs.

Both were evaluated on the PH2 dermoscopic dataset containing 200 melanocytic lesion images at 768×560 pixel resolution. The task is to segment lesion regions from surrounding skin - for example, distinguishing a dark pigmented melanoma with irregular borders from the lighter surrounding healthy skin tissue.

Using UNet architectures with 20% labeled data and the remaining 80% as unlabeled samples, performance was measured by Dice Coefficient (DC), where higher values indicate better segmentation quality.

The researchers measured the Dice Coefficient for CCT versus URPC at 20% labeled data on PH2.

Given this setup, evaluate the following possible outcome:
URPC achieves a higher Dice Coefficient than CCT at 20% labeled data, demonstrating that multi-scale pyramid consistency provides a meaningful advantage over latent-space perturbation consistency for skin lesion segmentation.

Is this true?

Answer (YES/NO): YES